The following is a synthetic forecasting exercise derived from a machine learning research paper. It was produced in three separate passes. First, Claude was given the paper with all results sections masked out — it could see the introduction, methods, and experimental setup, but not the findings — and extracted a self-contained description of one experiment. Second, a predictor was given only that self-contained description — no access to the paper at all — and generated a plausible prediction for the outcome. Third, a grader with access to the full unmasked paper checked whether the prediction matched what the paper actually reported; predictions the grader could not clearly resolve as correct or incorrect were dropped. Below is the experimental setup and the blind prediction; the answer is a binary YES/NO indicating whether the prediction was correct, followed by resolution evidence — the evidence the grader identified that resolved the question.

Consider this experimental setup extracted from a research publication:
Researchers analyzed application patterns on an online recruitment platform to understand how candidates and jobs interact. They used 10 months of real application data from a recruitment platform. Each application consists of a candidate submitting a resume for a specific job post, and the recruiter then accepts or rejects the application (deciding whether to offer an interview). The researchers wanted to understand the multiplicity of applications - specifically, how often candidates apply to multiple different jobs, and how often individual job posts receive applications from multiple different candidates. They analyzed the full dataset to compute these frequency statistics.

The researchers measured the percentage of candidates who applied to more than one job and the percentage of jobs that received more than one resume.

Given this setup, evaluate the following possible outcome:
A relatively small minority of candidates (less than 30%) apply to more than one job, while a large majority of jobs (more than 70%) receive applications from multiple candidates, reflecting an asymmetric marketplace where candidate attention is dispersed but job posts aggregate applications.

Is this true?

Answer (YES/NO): NO